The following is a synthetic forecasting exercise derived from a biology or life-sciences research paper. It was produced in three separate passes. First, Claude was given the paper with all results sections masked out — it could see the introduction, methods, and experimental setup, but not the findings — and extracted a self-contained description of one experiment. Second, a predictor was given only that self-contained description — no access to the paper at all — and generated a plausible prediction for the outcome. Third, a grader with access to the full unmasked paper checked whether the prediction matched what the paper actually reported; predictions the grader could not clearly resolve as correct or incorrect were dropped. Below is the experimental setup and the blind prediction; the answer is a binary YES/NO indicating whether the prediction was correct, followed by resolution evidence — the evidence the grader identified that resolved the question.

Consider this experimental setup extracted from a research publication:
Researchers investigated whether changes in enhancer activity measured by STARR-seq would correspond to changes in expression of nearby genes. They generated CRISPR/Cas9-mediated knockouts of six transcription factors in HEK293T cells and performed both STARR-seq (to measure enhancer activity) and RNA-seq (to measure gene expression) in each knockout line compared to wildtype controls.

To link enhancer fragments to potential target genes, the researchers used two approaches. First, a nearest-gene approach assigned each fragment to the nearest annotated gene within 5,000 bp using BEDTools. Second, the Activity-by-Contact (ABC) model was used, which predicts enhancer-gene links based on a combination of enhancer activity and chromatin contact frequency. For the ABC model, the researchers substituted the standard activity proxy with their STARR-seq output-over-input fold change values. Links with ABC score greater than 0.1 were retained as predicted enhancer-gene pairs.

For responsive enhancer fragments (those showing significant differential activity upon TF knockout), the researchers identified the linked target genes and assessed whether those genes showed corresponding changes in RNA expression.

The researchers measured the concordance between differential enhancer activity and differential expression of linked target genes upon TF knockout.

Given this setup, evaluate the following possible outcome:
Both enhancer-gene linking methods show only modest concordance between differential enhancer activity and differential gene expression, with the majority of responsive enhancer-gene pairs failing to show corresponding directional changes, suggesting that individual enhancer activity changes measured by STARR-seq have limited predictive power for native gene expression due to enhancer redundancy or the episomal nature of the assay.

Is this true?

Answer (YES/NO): NO